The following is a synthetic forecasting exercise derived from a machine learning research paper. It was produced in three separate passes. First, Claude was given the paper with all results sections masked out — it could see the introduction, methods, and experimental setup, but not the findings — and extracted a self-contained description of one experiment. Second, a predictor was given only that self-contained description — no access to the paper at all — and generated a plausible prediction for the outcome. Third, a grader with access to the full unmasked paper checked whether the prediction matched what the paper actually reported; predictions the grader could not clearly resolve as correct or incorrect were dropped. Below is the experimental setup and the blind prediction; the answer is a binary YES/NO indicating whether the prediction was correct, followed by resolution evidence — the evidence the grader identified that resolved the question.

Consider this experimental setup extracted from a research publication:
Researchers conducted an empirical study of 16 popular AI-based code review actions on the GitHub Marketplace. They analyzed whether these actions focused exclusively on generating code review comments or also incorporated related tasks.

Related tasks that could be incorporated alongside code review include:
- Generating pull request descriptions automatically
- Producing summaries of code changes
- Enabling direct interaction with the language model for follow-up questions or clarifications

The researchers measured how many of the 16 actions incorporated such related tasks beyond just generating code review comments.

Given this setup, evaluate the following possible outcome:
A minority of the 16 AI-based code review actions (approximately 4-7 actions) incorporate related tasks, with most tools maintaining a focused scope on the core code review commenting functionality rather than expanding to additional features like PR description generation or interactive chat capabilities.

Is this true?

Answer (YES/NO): YES